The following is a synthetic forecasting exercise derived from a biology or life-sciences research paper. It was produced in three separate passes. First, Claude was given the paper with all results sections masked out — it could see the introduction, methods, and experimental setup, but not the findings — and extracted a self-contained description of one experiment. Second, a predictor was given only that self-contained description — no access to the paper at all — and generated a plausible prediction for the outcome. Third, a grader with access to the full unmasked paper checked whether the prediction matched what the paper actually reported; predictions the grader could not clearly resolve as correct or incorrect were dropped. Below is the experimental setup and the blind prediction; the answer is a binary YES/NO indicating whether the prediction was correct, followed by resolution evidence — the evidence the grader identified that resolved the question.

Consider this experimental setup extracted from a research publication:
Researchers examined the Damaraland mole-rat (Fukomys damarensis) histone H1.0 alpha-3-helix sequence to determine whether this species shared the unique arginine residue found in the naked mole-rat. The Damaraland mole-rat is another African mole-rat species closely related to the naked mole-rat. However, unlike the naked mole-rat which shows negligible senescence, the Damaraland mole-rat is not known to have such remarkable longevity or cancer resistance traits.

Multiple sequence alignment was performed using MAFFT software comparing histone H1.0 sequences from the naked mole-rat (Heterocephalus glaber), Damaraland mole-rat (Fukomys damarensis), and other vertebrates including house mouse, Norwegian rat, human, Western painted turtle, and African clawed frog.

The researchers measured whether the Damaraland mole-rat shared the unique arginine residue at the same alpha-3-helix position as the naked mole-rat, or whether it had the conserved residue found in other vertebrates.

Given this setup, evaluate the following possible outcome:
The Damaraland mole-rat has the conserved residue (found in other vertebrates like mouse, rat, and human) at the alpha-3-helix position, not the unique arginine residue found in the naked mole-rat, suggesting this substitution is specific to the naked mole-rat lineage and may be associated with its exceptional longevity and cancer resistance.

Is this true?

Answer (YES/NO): YES